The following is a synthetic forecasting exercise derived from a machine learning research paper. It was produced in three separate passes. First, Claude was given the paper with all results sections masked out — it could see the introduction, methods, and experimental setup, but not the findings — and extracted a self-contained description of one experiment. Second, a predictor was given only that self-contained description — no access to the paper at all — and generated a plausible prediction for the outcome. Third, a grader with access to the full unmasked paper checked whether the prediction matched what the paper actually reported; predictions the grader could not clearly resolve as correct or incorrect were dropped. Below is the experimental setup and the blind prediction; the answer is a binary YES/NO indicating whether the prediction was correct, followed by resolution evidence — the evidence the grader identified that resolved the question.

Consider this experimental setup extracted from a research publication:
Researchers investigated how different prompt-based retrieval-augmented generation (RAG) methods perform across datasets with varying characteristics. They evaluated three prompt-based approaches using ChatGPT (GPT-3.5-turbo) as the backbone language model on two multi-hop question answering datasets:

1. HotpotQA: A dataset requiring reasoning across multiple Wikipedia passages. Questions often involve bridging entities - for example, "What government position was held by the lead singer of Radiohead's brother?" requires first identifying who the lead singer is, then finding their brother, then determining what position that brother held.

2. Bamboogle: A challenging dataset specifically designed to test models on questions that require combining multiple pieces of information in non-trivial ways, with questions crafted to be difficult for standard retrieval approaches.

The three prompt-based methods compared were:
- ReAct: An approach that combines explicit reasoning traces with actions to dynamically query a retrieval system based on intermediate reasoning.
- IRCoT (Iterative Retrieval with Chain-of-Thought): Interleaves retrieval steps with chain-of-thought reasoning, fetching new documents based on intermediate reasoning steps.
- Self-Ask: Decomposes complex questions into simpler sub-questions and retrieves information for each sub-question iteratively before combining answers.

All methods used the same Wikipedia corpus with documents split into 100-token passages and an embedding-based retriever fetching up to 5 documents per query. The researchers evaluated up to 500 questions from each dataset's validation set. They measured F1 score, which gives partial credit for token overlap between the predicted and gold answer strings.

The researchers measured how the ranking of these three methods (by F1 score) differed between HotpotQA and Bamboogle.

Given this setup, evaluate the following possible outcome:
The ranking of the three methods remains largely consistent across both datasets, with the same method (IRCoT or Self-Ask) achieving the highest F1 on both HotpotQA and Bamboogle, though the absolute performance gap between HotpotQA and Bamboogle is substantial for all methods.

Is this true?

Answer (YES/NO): NO